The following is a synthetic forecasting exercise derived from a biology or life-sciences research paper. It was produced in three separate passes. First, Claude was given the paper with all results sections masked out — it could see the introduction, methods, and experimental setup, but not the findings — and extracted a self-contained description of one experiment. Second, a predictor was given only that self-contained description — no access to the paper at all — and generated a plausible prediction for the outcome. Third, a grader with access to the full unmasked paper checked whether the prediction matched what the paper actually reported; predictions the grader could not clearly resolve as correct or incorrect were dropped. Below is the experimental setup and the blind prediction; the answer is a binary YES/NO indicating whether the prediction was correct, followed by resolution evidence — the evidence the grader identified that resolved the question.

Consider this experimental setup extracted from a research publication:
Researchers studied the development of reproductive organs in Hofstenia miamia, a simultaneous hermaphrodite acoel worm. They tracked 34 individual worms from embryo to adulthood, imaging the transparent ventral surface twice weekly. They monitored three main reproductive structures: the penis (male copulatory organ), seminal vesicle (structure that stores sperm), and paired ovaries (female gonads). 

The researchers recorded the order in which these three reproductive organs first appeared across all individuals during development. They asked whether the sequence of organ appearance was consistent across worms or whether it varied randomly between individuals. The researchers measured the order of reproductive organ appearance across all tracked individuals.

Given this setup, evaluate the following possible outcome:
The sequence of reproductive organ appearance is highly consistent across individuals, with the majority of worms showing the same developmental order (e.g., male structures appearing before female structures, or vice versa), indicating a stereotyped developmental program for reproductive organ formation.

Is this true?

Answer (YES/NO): YES